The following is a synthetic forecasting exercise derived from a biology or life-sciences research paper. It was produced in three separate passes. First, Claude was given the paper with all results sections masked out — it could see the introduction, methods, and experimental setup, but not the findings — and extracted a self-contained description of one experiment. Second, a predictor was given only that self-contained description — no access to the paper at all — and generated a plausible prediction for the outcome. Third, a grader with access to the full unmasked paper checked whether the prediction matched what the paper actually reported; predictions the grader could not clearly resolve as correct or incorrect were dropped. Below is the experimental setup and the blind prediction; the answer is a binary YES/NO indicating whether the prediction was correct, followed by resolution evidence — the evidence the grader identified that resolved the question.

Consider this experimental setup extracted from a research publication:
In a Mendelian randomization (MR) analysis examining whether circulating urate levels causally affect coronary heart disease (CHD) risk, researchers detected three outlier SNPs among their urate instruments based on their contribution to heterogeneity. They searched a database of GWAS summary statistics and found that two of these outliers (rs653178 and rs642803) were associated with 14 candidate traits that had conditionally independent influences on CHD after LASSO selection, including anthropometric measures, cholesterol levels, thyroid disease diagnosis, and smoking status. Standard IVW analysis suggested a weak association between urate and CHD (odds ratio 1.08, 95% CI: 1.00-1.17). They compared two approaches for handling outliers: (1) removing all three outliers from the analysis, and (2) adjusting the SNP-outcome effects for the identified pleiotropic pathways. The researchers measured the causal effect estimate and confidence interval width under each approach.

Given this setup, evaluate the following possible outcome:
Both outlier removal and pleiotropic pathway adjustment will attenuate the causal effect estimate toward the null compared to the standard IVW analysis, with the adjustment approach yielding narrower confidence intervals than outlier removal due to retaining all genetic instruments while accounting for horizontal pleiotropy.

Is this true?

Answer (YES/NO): NO